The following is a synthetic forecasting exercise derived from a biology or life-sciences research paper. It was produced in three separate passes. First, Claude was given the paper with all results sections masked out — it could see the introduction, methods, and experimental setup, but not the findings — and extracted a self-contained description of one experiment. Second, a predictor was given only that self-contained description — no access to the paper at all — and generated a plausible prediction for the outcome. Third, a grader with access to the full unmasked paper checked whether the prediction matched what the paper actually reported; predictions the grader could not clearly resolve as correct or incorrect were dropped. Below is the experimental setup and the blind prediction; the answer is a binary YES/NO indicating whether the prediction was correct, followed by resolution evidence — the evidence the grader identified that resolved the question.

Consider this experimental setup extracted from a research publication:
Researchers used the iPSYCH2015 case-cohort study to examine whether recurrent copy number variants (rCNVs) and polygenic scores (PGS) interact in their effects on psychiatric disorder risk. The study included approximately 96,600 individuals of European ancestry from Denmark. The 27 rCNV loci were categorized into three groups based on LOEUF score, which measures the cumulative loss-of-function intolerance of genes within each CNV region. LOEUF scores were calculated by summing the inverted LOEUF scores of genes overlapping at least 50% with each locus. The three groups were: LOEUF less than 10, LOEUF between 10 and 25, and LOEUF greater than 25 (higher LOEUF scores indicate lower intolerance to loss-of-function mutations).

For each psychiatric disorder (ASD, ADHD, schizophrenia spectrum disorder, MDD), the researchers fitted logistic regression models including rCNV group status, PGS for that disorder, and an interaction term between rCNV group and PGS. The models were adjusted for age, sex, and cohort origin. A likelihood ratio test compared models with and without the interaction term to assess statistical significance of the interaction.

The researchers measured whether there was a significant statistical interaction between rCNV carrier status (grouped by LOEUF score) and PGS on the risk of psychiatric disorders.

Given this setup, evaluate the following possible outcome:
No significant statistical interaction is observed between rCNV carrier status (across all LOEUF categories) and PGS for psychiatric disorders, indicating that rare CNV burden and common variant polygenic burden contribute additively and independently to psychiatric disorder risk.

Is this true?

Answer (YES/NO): YES